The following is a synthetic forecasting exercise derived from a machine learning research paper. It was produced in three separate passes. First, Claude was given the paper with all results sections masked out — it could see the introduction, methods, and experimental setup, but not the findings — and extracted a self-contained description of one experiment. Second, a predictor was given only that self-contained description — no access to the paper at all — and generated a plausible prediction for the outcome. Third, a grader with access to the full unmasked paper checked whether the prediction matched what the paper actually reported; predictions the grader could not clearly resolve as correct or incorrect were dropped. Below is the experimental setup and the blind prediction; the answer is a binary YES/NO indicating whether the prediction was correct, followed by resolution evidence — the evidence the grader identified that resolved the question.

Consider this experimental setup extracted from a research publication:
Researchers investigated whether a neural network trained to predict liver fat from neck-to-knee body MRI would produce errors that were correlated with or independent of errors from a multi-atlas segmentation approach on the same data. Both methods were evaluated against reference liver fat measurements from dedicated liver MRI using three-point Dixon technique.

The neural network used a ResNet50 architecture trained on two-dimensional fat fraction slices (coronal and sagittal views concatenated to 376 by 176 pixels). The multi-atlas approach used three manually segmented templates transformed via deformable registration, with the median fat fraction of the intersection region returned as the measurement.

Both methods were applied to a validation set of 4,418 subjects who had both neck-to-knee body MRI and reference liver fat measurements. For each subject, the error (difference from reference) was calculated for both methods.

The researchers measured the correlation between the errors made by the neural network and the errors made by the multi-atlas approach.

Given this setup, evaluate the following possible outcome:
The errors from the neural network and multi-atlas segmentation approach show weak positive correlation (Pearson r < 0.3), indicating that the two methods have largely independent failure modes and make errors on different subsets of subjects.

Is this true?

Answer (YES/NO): NO